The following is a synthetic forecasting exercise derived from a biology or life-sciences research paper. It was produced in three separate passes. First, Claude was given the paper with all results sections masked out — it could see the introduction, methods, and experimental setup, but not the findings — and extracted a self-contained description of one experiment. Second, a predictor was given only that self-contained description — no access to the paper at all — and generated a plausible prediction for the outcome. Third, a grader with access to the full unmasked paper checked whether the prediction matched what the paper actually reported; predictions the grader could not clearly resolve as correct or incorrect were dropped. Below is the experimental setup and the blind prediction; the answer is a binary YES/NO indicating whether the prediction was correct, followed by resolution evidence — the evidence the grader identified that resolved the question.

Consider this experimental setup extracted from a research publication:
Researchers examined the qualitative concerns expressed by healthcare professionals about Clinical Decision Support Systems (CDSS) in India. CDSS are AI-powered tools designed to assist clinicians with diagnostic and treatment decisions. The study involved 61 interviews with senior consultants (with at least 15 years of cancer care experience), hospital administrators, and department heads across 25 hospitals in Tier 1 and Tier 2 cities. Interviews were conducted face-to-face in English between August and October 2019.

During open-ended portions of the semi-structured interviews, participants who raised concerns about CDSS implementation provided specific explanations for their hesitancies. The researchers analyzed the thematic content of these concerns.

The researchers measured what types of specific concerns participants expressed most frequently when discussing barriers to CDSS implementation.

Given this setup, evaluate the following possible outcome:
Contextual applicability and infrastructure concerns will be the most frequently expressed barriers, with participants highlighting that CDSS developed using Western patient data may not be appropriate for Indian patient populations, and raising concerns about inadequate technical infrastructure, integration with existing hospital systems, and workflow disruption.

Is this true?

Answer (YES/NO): NO